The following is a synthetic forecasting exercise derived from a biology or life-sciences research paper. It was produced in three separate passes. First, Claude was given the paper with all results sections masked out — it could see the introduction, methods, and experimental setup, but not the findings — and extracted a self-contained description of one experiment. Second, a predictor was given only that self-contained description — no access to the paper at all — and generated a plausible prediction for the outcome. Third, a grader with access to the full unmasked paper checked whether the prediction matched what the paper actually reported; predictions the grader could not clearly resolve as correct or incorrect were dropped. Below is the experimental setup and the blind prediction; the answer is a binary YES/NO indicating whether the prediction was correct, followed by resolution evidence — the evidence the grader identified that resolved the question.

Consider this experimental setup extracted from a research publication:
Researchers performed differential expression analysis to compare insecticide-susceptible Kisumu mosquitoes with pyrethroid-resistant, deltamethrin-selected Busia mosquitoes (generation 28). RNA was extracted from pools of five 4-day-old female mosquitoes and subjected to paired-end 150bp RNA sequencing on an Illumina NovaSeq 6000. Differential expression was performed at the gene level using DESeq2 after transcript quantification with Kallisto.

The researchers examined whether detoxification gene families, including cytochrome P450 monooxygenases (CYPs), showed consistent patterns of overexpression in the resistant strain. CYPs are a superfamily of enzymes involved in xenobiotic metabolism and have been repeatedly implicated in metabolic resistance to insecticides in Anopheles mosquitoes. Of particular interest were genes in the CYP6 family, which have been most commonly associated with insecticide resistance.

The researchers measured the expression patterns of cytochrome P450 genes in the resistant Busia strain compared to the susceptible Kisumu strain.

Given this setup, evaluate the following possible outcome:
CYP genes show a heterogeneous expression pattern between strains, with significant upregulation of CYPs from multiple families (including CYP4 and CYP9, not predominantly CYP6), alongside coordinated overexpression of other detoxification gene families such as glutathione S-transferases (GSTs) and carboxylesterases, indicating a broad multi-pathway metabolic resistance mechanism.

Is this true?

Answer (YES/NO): NO